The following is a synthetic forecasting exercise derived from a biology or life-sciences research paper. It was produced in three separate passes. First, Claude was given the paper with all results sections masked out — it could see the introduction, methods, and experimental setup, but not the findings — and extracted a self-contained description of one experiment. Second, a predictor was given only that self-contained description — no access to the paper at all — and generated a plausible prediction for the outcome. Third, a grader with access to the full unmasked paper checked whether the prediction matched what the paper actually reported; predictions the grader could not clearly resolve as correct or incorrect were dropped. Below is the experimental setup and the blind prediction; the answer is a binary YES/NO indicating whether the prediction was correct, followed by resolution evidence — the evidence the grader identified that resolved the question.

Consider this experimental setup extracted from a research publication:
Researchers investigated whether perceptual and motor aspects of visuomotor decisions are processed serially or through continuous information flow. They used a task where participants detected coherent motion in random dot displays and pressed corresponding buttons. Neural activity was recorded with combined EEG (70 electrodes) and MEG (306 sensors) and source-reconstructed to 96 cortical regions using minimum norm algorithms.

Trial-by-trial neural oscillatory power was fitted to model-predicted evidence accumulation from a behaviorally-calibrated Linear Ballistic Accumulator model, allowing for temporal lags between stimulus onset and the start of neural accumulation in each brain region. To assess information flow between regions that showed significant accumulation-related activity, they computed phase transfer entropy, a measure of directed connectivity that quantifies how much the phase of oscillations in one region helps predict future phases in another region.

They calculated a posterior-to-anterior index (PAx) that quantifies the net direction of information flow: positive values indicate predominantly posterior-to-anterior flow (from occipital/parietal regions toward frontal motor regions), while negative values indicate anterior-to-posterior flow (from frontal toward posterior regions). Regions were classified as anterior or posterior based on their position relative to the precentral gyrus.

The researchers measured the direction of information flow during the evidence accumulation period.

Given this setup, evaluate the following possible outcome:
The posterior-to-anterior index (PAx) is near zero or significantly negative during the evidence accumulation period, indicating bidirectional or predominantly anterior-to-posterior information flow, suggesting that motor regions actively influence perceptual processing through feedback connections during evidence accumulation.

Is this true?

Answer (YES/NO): NO